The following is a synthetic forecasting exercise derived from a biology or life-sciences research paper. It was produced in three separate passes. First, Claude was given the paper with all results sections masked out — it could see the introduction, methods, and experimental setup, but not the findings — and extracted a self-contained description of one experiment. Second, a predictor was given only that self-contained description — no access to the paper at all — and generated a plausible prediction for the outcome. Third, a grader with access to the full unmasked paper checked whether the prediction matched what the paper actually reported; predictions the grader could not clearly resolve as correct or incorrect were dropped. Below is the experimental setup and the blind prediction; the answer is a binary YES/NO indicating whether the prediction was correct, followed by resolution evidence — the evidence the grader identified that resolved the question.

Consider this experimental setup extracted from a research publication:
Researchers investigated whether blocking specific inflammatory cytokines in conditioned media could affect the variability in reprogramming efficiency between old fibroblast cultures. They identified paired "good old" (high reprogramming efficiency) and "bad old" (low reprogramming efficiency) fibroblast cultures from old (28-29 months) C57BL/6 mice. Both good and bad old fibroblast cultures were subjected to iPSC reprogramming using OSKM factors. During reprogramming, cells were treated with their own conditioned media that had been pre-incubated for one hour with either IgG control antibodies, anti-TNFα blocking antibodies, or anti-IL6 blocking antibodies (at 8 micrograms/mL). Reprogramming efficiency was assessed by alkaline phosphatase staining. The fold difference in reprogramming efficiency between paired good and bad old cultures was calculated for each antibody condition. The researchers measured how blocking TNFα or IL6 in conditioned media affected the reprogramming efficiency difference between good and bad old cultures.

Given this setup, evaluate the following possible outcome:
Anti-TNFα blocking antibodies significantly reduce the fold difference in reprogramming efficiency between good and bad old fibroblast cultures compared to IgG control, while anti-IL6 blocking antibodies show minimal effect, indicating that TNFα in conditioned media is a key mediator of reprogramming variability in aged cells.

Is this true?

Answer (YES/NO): YES